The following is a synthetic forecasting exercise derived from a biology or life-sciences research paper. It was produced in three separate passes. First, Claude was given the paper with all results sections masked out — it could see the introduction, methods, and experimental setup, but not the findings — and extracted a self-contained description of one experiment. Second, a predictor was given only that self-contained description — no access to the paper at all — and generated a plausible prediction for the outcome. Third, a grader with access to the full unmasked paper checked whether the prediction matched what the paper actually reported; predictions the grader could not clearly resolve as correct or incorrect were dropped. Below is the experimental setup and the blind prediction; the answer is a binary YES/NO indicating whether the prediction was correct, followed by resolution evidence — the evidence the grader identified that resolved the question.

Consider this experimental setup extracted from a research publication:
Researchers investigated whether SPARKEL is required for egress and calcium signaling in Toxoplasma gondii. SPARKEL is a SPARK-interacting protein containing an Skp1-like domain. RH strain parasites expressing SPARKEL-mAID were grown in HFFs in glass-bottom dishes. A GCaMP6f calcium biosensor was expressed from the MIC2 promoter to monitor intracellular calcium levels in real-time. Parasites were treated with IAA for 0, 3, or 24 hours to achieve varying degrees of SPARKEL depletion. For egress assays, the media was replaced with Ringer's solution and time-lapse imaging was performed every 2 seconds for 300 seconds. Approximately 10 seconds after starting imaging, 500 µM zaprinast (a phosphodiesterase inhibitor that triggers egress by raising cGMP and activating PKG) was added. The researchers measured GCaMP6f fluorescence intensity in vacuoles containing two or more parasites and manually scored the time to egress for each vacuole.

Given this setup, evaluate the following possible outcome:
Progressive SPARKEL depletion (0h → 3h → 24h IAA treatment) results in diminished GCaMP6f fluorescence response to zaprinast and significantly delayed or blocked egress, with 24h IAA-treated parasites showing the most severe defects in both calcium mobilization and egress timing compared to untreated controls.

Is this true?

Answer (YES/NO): YES